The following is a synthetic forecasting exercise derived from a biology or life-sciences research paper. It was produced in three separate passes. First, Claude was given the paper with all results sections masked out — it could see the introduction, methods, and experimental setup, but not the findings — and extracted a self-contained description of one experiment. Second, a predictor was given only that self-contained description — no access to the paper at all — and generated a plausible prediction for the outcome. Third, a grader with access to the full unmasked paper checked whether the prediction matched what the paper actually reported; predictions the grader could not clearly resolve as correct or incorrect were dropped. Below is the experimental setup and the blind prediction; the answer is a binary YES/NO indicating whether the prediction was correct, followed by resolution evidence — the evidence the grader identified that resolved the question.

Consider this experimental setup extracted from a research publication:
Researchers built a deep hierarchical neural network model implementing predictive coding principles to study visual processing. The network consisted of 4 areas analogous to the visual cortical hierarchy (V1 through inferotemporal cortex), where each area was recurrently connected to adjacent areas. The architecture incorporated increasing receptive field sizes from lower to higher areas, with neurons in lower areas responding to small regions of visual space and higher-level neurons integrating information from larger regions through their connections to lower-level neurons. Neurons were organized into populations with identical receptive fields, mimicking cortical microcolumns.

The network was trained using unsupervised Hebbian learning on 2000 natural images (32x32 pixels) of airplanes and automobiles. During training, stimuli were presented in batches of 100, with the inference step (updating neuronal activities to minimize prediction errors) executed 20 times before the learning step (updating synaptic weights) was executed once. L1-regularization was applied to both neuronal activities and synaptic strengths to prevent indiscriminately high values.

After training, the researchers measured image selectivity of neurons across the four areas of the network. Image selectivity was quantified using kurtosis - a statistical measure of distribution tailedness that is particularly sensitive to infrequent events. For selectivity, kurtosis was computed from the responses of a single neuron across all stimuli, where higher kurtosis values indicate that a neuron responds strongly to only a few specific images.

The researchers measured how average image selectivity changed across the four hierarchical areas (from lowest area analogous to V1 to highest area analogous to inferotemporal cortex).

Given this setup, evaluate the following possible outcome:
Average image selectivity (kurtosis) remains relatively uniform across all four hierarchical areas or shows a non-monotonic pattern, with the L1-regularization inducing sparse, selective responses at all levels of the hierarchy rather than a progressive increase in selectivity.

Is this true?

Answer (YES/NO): NO